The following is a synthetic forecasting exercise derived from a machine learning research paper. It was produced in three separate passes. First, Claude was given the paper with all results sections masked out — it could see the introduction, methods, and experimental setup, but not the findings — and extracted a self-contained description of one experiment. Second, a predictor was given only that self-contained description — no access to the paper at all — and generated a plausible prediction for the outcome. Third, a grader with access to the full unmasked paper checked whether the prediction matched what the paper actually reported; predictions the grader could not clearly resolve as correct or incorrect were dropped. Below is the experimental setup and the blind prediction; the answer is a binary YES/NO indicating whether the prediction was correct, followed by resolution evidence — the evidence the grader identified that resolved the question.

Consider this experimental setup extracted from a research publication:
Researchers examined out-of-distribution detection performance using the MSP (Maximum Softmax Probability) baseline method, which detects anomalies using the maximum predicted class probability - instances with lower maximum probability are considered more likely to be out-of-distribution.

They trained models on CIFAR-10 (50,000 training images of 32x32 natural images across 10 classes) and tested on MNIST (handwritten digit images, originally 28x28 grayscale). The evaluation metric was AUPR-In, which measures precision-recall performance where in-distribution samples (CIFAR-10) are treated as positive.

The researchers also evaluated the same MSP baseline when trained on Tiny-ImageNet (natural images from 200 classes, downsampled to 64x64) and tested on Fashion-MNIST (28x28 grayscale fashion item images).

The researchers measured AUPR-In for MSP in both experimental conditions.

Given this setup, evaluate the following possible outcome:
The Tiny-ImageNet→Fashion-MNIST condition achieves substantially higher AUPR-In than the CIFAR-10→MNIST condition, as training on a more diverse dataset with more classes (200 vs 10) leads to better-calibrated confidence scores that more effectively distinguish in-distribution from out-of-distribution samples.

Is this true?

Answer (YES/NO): NO